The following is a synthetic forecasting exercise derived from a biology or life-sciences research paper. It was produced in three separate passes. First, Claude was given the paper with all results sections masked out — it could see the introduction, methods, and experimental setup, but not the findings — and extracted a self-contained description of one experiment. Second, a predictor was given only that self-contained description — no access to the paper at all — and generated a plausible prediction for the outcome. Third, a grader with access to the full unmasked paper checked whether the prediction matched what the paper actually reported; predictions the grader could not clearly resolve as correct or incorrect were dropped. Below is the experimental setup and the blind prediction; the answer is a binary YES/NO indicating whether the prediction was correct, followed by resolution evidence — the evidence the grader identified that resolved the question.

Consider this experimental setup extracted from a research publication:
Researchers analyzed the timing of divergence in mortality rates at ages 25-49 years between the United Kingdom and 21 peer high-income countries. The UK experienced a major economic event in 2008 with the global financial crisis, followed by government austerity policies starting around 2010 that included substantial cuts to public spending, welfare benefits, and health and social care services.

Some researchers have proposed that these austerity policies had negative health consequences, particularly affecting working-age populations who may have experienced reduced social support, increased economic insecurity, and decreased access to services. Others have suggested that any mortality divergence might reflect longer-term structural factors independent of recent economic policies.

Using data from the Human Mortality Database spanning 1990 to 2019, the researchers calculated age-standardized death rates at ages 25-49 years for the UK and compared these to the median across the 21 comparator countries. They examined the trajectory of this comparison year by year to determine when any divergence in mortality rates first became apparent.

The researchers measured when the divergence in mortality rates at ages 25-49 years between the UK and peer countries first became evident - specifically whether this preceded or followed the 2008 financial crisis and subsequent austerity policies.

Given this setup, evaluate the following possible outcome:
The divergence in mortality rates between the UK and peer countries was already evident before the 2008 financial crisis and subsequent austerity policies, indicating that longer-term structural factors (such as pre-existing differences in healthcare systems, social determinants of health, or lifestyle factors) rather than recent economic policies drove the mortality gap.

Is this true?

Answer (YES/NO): YES